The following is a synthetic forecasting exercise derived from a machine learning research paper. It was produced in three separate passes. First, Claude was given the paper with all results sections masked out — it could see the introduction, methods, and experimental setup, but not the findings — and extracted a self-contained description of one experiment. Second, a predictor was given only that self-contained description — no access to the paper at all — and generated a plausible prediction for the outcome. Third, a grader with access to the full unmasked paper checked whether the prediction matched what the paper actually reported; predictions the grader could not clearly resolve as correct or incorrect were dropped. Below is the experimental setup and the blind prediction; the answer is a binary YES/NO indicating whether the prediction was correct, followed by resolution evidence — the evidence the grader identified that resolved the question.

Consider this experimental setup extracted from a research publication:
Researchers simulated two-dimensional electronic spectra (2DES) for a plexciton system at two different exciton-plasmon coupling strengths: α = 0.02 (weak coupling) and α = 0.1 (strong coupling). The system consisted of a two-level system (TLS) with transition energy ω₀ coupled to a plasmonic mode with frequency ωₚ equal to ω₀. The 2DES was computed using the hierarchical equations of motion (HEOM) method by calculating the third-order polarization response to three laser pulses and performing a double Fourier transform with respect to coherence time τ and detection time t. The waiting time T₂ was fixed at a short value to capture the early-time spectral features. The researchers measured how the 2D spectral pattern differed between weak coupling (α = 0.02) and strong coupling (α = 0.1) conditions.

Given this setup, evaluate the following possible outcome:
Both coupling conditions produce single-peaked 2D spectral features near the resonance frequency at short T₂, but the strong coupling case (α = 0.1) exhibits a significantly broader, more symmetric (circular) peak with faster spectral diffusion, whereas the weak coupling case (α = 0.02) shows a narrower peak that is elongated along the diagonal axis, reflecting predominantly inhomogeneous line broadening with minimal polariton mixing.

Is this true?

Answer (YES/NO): NO